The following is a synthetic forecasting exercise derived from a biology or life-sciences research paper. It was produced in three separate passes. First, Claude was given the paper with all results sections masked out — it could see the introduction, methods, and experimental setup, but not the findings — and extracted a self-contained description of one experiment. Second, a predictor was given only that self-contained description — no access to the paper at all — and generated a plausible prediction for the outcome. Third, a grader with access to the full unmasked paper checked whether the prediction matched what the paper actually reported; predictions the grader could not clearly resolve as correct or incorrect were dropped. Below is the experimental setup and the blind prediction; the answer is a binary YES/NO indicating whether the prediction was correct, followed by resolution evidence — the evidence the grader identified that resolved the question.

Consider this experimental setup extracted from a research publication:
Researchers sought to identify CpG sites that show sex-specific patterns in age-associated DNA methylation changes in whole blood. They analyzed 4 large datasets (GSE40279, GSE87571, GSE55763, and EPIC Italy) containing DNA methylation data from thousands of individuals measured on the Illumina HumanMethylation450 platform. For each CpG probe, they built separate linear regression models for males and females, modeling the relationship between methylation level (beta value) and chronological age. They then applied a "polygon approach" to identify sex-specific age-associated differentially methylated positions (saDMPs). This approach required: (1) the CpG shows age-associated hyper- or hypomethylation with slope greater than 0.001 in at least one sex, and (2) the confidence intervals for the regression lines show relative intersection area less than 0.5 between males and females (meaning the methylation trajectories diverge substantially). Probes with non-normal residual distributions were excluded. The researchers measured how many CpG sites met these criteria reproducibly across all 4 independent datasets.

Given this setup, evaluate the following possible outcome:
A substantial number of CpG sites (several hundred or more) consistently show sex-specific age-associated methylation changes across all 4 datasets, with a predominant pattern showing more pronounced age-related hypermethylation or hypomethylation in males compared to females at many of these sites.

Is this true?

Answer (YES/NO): NO